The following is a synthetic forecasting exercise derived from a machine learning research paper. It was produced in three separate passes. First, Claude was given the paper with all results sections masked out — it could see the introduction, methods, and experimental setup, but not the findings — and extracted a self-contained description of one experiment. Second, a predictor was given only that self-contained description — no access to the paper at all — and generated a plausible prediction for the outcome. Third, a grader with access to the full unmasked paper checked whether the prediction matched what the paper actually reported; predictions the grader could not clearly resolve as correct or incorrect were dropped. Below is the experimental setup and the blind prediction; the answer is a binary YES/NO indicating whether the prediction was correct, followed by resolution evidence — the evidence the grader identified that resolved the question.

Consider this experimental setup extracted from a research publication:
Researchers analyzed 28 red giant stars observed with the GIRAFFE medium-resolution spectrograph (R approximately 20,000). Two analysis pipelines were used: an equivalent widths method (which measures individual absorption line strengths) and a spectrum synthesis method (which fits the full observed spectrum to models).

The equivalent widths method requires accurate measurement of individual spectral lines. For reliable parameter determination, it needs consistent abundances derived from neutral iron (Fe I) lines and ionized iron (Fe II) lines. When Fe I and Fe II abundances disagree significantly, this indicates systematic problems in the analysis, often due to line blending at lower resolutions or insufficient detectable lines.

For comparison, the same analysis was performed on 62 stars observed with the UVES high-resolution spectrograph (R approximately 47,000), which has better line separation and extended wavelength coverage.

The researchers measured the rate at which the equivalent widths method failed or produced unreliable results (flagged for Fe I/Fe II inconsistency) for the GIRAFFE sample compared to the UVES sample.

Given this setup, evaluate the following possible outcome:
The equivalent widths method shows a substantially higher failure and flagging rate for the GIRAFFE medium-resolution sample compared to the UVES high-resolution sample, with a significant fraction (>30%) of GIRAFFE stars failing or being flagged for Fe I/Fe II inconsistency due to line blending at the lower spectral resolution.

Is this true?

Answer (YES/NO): YES